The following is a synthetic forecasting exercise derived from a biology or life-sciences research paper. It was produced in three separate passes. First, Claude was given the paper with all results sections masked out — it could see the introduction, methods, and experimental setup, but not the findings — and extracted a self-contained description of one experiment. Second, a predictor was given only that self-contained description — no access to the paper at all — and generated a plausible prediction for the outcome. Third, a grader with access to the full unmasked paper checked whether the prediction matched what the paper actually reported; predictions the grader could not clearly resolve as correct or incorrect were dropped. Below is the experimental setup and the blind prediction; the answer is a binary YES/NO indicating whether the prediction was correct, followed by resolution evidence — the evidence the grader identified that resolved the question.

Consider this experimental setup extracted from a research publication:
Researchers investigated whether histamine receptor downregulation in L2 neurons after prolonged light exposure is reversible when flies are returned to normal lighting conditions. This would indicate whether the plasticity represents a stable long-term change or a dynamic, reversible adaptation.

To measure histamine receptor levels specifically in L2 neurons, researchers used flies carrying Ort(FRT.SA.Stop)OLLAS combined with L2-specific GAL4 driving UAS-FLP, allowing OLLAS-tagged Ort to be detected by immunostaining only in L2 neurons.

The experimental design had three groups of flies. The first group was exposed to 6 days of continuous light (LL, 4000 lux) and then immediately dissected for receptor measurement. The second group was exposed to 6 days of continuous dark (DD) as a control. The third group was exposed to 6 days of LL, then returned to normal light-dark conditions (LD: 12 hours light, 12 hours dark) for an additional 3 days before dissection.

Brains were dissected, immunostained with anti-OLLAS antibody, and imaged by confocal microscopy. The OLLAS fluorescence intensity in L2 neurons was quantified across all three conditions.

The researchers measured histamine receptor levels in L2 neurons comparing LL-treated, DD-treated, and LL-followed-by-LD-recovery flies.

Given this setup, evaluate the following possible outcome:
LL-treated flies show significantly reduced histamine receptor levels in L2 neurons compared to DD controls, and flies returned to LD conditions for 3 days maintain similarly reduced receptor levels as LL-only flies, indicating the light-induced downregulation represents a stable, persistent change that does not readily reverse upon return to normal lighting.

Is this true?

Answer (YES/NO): NO